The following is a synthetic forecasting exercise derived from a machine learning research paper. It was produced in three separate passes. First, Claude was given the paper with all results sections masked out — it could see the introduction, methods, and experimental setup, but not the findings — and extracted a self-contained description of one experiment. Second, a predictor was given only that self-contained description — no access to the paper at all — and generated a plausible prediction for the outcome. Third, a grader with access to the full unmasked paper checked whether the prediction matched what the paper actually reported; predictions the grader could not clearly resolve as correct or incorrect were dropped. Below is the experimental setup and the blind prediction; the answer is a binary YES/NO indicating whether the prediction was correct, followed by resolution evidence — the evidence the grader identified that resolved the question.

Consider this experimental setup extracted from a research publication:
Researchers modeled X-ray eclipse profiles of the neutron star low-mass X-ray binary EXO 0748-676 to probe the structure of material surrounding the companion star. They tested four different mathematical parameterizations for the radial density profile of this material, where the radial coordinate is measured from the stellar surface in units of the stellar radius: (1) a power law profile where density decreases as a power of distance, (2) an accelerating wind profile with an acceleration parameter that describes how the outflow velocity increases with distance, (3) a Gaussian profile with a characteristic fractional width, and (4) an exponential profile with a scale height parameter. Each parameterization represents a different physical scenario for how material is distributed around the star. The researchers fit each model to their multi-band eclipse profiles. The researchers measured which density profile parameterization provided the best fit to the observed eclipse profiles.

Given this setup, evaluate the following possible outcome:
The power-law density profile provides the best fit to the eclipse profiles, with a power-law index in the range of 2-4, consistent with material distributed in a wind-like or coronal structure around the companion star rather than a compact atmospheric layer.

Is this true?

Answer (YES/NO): NO